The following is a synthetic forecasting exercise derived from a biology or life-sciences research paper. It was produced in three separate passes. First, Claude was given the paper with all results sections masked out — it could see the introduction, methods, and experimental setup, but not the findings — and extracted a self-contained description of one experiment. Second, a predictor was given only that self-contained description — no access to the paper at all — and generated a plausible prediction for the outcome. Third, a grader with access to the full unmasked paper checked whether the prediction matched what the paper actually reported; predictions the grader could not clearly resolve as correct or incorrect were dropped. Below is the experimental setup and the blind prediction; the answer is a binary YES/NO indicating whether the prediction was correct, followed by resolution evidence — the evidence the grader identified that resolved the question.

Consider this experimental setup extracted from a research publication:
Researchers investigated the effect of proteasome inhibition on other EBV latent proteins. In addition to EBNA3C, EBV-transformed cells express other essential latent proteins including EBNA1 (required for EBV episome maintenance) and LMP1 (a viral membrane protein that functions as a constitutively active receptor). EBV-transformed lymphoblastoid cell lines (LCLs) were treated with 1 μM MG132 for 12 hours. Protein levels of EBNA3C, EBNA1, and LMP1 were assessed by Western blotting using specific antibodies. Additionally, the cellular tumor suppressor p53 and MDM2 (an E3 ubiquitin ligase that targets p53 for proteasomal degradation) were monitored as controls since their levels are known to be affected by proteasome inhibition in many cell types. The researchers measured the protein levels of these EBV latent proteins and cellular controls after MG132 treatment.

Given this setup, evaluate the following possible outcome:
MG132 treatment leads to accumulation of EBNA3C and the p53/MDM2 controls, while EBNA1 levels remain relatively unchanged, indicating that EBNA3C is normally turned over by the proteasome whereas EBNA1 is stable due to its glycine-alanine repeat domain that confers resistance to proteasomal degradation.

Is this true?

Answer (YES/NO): NO